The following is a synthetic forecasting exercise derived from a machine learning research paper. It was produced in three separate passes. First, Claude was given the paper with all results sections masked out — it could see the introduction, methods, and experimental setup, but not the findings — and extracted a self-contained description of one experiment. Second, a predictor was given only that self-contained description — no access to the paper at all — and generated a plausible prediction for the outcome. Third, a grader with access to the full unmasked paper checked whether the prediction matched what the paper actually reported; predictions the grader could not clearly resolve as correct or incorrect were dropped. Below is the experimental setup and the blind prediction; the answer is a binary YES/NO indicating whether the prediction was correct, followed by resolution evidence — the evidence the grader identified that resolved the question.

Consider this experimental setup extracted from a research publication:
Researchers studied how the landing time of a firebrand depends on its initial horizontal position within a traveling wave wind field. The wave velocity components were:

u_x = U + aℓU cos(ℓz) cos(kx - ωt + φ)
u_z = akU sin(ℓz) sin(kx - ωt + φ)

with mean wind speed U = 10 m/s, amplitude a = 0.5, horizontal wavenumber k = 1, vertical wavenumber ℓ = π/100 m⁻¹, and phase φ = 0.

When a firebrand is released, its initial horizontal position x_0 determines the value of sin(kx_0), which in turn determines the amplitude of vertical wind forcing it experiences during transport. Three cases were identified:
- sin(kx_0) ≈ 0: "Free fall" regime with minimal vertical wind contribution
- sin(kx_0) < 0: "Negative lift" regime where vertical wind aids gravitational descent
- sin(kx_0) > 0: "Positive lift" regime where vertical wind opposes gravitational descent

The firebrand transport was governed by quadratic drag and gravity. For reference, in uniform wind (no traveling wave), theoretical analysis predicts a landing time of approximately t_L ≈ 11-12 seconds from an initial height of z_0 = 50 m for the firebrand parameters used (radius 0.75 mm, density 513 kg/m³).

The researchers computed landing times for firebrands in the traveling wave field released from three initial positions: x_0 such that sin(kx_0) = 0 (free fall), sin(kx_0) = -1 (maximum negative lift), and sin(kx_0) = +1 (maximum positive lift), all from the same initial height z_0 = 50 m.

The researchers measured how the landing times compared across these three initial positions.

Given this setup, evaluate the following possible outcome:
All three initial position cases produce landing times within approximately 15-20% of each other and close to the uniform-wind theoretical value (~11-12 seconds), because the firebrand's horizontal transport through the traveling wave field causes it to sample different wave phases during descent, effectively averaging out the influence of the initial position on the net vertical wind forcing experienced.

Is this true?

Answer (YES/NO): NO